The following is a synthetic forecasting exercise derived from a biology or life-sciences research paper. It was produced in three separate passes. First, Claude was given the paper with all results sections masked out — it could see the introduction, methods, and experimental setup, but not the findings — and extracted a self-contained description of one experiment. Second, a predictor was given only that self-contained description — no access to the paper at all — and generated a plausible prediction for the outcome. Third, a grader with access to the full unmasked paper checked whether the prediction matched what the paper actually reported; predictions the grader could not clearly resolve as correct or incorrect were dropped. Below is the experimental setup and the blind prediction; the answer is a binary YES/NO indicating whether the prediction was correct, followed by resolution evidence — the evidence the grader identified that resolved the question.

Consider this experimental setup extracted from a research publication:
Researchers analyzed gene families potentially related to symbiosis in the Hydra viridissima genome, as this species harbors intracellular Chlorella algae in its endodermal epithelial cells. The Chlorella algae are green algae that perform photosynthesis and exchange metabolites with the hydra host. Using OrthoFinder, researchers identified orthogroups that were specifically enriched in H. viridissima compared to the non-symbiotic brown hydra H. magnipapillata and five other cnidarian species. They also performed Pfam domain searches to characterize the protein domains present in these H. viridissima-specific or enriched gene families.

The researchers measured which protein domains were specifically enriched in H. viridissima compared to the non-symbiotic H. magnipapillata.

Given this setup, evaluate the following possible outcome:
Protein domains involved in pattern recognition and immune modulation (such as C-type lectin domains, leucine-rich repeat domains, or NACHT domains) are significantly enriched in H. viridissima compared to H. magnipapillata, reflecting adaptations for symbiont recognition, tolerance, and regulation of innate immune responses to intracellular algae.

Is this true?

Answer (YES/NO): YES